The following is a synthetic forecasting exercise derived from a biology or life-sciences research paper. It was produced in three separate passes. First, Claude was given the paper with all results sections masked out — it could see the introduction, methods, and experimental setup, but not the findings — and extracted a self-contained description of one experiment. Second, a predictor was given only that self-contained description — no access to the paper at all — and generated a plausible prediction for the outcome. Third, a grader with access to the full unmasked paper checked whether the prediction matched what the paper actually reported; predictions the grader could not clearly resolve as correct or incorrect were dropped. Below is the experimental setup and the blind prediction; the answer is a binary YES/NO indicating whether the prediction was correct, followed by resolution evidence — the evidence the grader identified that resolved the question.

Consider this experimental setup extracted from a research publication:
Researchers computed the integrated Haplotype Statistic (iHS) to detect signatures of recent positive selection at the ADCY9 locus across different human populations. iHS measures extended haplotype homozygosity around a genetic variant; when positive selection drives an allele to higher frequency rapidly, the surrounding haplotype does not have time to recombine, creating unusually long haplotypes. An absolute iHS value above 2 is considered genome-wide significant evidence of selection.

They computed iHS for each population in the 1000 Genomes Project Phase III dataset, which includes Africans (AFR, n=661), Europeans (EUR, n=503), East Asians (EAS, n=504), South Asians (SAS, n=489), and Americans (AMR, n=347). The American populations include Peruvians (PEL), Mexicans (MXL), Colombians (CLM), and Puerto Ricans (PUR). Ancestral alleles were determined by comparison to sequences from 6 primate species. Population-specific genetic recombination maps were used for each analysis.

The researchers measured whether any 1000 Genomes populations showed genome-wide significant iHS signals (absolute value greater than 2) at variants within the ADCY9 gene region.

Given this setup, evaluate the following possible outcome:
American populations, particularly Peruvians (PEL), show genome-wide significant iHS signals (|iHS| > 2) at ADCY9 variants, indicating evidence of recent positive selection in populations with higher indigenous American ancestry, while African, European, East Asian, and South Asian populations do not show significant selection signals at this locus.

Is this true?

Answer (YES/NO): NO